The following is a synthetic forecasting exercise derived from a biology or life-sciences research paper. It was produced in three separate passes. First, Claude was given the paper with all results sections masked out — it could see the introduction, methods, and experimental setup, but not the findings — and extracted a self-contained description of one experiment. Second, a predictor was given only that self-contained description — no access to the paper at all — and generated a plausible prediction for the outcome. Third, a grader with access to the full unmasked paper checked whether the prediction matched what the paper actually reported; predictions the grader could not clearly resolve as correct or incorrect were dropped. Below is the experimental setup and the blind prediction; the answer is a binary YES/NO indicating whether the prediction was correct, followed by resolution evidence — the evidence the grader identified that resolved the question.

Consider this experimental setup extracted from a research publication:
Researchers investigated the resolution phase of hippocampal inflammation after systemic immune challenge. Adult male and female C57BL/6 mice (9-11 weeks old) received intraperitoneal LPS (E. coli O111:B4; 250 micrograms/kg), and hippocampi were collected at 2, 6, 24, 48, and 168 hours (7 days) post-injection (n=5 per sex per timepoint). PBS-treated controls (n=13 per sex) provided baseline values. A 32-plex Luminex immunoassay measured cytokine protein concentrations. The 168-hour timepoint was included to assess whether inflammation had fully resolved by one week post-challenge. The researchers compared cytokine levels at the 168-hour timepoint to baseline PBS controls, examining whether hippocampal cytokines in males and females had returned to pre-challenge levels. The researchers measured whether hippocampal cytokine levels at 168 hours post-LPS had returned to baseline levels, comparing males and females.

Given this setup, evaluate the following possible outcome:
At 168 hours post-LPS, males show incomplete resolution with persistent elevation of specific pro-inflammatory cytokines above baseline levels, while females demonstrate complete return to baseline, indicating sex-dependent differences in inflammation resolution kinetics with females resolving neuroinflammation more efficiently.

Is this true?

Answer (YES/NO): NO